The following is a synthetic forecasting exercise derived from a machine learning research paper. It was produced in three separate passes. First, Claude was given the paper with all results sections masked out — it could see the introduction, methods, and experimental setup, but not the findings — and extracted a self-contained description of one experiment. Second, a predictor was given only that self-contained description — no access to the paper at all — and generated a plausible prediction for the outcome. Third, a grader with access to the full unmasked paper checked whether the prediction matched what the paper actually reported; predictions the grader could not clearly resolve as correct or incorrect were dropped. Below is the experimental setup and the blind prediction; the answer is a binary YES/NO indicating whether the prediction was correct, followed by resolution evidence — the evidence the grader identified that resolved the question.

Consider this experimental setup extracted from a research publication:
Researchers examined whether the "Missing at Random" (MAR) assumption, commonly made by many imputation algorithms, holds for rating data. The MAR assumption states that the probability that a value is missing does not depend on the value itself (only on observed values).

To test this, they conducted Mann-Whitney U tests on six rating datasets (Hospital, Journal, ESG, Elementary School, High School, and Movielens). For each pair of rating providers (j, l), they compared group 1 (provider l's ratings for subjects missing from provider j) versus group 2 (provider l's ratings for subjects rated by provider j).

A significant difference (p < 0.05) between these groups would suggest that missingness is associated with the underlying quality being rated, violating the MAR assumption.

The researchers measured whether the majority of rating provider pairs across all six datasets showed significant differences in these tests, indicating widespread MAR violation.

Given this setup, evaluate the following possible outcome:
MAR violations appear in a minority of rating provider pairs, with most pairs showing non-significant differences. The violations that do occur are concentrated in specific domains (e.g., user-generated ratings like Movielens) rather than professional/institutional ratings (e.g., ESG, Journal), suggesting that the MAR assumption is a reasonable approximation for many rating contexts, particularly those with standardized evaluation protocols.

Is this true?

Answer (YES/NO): NO